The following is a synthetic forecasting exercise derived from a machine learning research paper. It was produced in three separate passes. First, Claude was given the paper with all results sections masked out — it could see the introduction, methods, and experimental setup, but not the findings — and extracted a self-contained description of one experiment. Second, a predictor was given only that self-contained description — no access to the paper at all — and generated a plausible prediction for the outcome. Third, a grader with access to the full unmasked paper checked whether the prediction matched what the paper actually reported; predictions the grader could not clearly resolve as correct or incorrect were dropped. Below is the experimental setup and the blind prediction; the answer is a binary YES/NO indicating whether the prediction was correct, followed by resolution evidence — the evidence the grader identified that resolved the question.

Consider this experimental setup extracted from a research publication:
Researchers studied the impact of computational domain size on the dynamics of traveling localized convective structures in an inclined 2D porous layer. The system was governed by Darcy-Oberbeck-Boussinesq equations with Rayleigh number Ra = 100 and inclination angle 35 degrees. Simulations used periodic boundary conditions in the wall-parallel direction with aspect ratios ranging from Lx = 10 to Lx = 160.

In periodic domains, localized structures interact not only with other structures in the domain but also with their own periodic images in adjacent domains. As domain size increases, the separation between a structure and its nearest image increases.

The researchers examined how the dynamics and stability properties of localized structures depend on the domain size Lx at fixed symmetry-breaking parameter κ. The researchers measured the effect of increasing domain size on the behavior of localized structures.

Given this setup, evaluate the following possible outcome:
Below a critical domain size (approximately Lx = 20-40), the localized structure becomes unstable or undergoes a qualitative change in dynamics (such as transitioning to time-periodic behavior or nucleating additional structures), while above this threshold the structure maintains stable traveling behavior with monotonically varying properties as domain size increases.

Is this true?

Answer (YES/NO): NO